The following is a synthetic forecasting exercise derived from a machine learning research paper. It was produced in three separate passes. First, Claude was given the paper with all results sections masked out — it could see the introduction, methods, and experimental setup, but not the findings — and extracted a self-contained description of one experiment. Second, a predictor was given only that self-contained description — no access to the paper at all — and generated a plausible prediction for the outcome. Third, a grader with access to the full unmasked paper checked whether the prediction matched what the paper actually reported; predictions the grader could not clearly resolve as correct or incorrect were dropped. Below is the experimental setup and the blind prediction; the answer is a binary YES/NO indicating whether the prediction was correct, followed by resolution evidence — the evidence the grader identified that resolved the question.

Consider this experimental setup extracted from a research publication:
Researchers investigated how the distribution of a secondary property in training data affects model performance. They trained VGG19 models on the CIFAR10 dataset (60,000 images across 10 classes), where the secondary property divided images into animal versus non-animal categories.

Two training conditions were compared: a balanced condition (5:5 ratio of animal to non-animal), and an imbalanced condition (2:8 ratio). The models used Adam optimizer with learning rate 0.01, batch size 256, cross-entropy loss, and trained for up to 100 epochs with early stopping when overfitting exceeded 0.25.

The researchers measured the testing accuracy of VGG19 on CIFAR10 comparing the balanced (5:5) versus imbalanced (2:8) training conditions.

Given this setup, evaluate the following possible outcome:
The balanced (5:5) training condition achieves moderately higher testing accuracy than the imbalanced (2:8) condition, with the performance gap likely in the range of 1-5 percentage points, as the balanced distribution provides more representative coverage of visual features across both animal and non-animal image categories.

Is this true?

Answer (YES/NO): NO